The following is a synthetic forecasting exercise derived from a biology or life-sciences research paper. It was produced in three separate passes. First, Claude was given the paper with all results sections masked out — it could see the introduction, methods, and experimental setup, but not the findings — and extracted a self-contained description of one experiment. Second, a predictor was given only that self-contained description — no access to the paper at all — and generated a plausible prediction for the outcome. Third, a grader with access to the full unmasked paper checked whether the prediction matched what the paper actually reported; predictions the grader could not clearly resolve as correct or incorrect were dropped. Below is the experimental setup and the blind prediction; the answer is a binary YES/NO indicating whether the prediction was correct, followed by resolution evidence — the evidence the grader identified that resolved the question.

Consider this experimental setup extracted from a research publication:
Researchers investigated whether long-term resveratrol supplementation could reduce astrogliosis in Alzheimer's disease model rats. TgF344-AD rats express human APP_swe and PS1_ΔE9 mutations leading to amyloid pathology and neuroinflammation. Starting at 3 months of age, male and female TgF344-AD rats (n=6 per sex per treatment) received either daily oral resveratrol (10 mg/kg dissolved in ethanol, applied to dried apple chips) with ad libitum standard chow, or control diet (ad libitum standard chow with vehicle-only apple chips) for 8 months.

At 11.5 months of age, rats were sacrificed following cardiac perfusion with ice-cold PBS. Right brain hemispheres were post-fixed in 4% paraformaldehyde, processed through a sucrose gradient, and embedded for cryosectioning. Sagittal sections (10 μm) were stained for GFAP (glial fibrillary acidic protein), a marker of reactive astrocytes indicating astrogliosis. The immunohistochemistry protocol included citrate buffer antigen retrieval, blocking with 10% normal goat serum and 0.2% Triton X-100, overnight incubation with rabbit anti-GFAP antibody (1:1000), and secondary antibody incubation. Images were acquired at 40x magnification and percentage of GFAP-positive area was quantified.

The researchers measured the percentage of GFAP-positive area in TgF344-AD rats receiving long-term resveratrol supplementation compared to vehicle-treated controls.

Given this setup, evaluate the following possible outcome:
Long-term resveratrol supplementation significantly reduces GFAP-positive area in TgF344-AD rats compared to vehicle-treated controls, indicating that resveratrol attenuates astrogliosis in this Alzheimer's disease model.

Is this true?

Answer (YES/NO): NO